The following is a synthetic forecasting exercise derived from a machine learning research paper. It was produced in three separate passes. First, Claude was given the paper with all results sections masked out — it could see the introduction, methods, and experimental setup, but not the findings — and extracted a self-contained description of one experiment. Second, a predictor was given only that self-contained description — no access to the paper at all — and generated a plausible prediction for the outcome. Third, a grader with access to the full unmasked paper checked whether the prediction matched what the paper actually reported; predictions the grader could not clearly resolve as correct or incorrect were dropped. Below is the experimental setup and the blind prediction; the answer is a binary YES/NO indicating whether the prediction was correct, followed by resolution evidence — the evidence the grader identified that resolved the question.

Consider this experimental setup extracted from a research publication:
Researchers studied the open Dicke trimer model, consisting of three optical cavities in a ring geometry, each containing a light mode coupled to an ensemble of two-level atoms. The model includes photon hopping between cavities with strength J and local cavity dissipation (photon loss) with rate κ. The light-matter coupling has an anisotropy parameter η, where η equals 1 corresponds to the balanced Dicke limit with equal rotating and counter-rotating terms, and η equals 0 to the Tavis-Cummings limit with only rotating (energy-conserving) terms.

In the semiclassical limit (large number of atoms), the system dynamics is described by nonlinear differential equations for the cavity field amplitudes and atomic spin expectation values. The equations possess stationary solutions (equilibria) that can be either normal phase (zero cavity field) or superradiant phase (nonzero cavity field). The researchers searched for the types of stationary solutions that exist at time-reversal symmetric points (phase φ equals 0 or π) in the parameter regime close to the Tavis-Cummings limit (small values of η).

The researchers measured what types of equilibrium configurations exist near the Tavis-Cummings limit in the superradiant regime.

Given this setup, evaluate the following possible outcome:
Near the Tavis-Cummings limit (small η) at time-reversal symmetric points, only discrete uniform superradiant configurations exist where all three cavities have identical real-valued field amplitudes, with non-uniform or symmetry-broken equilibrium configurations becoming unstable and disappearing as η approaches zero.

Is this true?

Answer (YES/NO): NO